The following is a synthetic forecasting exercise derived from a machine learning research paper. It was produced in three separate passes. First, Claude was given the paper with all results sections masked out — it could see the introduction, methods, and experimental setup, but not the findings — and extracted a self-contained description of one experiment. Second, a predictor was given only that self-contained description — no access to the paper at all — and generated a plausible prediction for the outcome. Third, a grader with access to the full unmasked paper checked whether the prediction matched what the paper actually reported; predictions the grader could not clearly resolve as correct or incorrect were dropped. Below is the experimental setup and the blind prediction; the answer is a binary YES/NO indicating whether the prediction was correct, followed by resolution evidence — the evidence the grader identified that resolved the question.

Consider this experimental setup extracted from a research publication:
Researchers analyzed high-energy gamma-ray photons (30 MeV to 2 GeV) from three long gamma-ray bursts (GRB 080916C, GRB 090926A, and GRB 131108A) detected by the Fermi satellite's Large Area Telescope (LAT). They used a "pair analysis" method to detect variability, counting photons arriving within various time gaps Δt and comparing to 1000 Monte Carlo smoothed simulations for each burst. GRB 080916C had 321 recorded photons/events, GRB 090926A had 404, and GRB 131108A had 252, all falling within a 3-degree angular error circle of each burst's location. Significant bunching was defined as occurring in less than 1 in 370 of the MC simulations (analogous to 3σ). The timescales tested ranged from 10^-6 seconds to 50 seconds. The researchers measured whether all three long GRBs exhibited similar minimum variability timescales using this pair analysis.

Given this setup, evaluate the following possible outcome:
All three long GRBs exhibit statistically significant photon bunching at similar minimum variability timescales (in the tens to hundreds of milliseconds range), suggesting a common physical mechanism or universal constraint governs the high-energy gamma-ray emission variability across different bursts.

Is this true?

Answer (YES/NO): NO